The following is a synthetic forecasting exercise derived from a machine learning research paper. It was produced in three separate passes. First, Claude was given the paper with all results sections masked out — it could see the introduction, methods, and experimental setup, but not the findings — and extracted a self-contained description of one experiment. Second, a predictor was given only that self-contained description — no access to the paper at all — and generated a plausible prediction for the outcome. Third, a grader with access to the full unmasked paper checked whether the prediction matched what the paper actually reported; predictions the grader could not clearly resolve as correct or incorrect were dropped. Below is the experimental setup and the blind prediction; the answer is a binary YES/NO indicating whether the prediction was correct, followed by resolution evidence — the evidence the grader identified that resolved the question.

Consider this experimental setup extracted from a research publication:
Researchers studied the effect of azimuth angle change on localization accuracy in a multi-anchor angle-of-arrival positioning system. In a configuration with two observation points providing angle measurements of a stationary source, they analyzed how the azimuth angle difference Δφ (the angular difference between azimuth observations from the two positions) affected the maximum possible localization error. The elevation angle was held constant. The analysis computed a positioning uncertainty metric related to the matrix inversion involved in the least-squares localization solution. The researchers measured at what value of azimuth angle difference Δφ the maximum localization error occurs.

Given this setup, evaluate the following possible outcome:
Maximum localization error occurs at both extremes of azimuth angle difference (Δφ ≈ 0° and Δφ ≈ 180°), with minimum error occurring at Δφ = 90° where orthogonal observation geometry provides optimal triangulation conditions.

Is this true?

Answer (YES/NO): NO